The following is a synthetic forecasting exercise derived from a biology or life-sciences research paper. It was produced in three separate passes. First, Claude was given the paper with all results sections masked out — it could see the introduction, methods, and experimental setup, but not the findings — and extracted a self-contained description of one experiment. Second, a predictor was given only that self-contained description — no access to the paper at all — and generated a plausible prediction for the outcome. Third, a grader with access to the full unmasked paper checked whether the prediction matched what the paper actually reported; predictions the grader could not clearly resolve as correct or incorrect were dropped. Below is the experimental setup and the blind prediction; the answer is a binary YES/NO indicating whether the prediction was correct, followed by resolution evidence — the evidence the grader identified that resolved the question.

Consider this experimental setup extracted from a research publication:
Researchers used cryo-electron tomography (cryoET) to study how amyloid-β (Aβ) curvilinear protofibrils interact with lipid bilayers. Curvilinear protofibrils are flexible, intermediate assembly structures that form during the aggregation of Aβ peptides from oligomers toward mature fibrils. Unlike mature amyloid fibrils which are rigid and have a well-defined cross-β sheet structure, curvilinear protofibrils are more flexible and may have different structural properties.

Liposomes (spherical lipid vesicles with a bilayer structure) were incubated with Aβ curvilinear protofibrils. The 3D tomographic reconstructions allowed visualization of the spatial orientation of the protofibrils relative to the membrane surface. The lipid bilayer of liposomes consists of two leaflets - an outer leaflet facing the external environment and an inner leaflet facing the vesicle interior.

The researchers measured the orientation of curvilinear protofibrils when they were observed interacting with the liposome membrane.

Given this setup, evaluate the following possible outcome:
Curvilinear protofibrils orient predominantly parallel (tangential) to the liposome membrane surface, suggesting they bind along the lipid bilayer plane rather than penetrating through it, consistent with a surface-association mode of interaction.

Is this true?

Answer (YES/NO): NO